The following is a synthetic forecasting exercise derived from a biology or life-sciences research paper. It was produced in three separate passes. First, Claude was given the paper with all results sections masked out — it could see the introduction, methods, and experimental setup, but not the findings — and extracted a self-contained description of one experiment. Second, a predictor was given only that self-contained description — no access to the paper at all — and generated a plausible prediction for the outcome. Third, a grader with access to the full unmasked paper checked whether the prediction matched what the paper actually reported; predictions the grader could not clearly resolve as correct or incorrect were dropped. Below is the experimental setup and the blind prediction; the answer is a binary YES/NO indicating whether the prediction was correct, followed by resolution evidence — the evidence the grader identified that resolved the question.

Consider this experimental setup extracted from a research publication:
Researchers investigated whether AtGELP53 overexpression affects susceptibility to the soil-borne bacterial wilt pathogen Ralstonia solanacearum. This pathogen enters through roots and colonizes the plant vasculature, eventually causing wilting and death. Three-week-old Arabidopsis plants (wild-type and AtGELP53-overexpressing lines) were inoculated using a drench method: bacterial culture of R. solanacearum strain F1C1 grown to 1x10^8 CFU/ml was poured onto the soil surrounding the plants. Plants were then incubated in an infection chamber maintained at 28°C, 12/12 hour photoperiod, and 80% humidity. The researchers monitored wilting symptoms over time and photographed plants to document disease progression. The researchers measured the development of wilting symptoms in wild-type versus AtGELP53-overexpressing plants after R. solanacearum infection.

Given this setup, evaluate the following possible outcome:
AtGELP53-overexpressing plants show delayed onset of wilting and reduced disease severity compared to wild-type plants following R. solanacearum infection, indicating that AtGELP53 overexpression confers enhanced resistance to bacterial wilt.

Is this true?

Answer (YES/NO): YES